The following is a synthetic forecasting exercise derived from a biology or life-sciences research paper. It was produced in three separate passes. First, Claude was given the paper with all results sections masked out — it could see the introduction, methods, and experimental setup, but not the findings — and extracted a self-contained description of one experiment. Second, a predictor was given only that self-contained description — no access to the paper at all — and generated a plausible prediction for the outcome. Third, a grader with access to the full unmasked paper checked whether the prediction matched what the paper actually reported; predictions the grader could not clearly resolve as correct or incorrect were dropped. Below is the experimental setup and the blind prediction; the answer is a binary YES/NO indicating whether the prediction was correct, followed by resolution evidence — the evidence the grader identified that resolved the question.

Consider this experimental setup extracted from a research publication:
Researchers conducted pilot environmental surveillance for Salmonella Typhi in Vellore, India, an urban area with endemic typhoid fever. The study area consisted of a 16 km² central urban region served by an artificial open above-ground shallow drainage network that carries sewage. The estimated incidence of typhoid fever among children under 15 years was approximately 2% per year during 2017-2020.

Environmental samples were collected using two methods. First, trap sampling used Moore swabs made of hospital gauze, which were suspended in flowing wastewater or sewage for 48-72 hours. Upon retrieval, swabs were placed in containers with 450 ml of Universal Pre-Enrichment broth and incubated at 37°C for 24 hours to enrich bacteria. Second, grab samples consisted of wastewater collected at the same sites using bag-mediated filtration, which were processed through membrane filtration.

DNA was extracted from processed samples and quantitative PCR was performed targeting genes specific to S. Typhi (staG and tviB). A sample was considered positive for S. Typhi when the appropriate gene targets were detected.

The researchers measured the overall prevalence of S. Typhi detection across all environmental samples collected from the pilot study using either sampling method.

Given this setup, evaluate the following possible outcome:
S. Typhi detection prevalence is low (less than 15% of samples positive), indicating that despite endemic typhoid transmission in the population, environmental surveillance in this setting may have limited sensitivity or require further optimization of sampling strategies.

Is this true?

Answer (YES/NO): YES